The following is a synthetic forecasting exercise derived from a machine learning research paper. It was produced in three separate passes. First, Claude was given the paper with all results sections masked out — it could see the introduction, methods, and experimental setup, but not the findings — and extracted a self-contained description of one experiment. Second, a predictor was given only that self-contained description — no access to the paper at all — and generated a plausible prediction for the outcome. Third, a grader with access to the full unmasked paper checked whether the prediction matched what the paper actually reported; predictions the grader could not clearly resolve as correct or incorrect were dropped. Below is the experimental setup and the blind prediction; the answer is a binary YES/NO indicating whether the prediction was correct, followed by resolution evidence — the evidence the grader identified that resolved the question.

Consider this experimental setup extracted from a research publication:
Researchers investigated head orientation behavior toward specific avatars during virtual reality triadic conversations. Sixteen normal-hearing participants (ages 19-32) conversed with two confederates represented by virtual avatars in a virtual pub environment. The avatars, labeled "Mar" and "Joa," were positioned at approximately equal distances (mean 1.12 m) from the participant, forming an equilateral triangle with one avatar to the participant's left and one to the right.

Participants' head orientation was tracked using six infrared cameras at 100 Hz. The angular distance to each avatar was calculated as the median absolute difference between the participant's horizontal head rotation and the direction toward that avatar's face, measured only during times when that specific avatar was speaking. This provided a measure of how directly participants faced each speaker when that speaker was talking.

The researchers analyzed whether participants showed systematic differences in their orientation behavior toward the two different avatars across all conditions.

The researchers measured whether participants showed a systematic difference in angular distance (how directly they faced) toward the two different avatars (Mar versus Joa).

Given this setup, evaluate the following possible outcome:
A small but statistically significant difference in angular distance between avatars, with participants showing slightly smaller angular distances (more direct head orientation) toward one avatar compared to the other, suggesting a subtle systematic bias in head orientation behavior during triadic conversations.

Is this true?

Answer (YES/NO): NO